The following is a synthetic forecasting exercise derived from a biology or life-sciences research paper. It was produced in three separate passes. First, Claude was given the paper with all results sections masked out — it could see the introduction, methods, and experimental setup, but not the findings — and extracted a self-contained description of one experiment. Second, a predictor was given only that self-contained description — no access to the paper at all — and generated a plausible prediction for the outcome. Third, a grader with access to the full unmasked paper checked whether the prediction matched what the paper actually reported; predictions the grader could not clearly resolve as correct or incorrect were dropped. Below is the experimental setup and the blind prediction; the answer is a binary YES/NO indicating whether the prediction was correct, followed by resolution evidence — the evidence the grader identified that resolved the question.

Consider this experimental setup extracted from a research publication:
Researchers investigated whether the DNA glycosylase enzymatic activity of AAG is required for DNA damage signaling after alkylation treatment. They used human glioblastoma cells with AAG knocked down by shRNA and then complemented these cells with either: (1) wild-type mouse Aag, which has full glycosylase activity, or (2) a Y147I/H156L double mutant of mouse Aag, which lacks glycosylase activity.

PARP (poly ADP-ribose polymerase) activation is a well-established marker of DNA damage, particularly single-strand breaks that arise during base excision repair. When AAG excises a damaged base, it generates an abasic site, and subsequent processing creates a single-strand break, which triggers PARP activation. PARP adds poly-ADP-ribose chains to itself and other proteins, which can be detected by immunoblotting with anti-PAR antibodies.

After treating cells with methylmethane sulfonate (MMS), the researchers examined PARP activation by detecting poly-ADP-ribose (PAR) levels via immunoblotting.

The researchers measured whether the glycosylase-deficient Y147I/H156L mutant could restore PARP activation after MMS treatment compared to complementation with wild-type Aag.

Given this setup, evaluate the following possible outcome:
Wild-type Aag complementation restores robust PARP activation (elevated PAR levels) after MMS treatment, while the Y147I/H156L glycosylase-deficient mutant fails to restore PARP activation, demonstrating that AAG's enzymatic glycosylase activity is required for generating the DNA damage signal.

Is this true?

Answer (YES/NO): YES